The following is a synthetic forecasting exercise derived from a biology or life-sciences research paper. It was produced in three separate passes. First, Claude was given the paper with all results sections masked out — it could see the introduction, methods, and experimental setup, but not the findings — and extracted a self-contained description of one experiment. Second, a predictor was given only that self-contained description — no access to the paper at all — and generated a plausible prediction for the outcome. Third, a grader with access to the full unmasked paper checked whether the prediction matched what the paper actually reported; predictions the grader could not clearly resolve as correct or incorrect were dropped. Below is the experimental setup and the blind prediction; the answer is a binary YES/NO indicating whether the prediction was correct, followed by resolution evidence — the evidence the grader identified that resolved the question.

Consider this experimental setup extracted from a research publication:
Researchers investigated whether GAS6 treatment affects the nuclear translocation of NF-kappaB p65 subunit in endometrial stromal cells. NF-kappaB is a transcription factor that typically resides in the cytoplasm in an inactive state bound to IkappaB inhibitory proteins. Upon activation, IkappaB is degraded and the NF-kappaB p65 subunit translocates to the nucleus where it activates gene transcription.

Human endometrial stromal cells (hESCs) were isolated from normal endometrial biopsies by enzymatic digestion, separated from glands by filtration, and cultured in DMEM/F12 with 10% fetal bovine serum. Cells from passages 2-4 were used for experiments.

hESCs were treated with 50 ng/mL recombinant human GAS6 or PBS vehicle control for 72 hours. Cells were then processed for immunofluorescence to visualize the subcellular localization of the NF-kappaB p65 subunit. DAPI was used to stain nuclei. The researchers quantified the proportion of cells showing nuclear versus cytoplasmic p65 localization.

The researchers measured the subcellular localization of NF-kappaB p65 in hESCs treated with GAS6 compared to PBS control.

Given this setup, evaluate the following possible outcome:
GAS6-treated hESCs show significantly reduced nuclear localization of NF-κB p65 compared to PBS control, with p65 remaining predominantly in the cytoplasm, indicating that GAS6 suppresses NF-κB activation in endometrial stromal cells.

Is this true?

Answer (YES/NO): NO